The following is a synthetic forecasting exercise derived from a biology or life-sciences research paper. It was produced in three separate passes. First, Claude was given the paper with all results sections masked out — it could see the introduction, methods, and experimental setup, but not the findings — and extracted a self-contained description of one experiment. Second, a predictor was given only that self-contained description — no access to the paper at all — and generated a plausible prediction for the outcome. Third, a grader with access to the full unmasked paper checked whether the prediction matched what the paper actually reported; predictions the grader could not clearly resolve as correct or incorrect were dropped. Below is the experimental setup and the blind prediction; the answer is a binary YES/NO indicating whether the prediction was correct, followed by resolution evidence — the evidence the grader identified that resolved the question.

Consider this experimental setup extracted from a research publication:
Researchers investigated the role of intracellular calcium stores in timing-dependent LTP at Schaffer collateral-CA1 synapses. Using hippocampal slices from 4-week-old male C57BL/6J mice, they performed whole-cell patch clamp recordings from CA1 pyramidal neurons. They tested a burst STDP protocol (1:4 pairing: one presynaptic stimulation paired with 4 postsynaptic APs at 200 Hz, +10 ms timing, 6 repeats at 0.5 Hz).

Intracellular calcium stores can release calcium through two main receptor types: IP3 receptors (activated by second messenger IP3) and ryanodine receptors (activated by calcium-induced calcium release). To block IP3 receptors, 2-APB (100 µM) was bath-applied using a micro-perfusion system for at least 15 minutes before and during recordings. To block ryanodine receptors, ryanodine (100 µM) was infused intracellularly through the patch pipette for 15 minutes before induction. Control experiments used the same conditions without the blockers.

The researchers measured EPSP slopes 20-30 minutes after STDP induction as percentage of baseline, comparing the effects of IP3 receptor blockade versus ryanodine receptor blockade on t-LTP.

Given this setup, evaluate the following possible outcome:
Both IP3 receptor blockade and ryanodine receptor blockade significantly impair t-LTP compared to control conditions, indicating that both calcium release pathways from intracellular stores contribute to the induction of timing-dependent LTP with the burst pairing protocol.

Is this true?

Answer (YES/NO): YES